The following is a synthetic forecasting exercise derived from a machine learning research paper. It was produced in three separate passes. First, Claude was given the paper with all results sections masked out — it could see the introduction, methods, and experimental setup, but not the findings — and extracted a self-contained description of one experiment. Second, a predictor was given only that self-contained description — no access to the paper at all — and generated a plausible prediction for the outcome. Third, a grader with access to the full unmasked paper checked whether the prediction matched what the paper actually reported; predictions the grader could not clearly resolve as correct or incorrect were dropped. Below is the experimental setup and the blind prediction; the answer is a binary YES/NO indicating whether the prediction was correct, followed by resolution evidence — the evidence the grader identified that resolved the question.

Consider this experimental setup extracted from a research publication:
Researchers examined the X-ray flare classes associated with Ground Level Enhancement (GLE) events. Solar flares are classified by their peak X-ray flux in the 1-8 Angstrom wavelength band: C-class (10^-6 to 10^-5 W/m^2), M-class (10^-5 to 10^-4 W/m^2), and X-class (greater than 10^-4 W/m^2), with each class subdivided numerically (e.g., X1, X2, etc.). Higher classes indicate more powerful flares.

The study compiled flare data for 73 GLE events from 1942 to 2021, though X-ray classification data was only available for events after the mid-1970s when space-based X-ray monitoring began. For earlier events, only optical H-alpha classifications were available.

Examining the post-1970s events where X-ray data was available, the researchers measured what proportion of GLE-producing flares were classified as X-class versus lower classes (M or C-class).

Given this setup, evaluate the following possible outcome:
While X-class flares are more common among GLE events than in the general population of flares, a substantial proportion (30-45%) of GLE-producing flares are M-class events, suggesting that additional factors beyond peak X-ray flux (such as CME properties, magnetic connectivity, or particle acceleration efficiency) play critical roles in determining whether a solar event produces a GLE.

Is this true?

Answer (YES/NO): NO